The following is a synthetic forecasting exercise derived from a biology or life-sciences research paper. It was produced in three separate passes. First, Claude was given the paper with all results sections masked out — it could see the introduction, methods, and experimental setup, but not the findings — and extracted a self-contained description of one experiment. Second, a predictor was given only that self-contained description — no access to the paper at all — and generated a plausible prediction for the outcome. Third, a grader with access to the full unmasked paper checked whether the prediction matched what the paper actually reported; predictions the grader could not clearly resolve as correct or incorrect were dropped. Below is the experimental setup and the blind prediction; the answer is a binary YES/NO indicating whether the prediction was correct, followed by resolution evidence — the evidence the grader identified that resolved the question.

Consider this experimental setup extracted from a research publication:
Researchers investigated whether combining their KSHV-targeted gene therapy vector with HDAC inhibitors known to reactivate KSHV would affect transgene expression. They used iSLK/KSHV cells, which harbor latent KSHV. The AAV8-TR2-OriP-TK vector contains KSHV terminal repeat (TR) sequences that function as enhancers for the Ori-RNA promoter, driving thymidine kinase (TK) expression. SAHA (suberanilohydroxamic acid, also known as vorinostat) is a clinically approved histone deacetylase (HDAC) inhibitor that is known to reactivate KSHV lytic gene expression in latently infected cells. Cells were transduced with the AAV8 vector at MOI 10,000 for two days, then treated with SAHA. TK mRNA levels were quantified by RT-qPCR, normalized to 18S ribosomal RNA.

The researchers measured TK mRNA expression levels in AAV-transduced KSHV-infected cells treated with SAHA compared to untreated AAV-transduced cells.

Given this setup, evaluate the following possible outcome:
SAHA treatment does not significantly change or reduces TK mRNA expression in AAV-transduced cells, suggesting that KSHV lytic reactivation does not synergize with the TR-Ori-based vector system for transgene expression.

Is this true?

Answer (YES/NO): NO